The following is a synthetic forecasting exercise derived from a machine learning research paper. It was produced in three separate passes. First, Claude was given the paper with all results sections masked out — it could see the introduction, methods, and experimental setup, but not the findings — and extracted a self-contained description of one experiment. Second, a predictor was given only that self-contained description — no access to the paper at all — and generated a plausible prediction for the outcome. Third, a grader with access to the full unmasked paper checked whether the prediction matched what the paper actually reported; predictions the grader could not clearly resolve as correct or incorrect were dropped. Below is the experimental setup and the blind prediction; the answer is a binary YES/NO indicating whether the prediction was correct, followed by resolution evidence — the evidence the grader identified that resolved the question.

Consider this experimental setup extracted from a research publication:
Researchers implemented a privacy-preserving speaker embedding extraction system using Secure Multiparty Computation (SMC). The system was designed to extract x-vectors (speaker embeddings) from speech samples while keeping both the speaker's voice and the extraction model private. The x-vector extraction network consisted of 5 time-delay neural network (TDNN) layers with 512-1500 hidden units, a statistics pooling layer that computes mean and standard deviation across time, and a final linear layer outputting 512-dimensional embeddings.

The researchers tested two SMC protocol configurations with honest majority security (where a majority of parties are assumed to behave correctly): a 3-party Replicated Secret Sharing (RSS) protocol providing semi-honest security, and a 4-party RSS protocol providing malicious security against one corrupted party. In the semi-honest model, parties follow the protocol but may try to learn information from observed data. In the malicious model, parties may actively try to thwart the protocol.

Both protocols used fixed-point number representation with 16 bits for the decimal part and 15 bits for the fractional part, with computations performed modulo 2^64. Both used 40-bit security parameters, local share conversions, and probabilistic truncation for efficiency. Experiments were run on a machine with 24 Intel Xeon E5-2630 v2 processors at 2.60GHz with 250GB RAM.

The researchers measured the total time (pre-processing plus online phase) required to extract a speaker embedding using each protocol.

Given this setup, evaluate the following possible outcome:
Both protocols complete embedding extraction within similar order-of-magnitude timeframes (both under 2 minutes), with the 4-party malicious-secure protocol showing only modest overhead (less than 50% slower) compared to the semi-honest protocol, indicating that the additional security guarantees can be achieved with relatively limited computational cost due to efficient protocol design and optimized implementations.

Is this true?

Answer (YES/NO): NO